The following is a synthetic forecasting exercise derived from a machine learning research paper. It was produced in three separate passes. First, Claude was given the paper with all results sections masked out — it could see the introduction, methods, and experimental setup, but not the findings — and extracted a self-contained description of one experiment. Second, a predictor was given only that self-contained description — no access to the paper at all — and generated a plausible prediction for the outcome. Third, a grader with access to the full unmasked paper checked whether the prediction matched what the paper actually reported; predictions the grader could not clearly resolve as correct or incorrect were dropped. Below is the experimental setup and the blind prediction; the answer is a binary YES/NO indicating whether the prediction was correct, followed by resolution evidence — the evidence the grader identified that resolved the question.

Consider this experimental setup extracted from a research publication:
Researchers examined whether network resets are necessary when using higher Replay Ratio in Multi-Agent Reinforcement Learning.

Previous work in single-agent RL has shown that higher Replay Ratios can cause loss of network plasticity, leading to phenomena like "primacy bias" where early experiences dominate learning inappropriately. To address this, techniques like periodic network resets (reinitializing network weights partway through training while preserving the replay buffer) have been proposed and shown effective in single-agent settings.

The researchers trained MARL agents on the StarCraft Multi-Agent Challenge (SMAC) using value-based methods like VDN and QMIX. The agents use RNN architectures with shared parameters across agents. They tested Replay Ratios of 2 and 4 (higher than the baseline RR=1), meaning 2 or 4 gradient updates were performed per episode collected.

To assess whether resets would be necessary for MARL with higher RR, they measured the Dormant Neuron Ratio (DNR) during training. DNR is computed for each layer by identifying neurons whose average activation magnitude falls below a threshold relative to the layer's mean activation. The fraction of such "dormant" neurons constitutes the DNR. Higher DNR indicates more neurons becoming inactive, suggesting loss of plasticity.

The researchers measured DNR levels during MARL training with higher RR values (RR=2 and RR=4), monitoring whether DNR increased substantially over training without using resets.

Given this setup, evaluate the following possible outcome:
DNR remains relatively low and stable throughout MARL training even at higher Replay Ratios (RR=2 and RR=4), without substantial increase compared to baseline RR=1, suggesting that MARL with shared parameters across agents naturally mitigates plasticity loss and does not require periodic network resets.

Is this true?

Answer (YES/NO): YES